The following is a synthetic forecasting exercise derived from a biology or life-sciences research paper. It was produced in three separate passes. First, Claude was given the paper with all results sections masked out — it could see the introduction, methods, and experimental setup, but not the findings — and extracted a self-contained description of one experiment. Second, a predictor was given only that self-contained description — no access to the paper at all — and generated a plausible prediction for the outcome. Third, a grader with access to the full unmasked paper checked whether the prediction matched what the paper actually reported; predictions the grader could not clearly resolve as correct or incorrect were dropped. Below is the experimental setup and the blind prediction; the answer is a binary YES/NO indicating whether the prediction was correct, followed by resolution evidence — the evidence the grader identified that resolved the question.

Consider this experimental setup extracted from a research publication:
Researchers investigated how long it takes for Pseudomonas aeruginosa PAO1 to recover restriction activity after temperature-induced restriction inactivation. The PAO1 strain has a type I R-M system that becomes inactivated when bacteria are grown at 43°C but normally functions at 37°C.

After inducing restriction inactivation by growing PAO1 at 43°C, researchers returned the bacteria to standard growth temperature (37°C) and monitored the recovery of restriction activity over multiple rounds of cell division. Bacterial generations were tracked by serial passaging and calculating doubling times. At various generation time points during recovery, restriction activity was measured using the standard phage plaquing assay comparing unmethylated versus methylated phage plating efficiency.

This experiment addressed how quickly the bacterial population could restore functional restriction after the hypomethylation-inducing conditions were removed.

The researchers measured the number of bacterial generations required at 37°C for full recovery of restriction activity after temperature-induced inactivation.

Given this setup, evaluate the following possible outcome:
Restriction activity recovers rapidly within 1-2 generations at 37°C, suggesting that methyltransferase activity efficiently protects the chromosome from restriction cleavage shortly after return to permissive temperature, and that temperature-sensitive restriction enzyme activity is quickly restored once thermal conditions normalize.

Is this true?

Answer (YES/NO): NO